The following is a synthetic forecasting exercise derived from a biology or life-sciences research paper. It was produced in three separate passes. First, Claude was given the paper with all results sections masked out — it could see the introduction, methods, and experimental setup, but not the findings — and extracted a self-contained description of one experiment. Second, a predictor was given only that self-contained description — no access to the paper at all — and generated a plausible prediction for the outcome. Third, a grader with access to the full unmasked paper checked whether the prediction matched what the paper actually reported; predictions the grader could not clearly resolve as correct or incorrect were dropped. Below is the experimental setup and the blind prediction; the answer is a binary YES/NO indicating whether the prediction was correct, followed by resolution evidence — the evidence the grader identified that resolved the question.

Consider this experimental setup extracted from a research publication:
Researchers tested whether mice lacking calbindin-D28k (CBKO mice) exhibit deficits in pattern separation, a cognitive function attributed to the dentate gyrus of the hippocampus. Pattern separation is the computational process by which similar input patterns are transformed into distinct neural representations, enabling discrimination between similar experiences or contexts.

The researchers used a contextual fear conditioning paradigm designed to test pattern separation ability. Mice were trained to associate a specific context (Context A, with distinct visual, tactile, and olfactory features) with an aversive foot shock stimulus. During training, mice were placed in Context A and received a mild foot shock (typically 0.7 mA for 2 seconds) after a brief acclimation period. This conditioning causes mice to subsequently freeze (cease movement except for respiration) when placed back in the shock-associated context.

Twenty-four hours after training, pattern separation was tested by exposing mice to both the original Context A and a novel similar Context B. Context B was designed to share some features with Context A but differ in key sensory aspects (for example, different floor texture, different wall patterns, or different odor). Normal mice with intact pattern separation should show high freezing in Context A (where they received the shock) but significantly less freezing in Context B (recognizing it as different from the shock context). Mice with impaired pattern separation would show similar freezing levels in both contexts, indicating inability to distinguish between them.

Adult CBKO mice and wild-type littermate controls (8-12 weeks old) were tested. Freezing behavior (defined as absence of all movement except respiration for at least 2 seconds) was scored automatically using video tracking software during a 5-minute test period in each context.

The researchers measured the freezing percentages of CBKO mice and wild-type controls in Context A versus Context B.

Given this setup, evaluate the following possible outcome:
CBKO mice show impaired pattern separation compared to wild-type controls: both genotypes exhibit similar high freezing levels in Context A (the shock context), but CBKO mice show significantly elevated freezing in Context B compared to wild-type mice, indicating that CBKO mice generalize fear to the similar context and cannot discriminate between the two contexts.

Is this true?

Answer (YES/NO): YES